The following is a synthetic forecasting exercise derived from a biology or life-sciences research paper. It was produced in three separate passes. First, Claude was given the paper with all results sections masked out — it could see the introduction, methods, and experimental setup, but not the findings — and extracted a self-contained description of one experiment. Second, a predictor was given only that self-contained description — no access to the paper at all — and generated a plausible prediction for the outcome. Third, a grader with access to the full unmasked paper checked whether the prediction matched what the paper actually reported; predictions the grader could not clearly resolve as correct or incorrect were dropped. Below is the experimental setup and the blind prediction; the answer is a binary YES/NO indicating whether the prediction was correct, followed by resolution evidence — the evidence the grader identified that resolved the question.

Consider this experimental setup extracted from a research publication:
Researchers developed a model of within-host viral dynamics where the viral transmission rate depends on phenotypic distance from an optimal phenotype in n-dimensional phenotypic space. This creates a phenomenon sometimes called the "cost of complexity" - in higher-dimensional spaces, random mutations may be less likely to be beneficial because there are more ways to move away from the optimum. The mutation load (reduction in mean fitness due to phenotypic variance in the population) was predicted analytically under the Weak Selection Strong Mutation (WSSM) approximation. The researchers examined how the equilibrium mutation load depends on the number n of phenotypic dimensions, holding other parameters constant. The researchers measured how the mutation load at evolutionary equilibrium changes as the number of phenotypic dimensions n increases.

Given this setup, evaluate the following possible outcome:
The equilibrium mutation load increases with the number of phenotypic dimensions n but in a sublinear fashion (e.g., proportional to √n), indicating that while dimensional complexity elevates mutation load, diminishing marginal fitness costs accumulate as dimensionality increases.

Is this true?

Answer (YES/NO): NO